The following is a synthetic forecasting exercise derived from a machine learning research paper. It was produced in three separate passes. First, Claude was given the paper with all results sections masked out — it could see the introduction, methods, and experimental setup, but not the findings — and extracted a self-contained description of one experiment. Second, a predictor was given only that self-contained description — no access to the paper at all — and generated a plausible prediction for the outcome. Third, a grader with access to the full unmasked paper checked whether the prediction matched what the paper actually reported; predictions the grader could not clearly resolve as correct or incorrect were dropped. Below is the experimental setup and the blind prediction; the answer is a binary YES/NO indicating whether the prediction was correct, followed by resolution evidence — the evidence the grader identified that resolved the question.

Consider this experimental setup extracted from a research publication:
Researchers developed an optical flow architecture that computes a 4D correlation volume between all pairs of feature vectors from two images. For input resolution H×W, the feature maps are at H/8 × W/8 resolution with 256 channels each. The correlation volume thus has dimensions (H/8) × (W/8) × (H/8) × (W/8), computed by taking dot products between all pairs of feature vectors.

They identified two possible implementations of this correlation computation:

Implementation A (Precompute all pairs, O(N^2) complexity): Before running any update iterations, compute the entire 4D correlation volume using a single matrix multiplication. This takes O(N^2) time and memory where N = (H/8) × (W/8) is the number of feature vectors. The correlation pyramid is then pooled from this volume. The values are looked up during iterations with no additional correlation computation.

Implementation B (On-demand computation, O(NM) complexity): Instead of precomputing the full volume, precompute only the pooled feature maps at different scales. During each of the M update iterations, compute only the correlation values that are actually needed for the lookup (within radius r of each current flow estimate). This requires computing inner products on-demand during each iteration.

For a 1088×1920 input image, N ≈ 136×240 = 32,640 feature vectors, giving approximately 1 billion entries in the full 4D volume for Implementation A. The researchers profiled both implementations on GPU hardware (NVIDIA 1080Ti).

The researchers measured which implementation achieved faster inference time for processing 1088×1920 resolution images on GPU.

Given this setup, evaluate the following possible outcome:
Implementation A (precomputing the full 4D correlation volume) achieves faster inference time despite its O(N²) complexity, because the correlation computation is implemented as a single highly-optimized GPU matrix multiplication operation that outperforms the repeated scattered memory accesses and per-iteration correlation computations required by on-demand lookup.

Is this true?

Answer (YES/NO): YES